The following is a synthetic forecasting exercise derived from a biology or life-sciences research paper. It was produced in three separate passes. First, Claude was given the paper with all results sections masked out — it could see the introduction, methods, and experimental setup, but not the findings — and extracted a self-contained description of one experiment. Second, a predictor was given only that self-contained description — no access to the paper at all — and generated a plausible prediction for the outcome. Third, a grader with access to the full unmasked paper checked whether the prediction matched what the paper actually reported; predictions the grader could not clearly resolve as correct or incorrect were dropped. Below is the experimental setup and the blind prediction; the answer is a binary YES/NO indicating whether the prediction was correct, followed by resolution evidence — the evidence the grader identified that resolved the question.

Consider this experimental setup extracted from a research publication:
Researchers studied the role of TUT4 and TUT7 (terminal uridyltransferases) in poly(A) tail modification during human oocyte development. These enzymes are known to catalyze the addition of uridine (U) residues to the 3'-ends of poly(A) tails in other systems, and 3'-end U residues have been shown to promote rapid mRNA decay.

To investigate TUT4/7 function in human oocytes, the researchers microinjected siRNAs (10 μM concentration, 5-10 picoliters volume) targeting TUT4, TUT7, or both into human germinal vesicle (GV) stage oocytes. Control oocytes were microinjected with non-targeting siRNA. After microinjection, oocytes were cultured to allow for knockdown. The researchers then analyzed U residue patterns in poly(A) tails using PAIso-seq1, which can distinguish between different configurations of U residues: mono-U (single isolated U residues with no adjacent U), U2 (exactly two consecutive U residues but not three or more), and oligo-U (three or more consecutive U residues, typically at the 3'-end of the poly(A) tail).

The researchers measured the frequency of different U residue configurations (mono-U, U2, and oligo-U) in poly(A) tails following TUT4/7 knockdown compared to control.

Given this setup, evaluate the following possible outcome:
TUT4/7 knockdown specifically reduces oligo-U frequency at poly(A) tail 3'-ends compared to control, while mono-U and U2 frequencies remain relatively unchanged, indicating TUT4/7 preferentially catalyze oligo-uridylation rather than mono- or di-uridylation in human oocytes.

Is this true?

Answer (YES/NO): NO